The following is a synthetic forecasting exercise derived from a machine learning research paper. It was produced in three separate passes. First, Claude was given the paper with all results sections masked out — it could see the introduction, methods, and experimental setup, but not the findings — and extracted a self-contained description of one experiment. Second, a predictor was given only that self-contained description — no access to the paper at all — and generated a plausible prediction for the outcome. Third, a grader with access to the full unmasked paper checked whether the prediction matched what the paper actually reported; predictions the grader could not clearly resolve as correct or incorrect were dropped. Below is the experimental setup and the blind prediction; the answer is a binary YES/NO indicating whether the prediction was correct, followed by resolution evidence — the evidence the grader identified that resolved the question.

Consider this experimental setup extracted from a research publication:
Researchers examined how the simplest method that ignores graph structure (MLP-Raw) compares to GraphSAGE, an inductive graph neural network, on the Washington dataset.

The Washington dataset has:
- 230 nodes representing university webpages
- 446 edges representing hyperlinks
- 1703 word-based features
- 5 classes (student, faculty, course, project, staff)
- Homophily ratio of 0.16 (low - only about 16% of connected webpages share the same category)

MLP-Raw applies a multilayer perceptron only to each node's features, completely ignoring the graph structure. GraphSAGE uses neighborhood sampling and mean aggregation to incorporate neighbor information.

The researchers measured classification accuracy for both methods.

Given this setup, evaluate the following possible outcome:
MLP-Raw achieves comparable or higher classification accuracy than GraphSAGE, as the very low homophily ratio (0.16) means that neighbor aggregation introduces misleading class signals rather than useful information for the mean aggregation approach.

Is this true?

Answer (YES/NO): YES